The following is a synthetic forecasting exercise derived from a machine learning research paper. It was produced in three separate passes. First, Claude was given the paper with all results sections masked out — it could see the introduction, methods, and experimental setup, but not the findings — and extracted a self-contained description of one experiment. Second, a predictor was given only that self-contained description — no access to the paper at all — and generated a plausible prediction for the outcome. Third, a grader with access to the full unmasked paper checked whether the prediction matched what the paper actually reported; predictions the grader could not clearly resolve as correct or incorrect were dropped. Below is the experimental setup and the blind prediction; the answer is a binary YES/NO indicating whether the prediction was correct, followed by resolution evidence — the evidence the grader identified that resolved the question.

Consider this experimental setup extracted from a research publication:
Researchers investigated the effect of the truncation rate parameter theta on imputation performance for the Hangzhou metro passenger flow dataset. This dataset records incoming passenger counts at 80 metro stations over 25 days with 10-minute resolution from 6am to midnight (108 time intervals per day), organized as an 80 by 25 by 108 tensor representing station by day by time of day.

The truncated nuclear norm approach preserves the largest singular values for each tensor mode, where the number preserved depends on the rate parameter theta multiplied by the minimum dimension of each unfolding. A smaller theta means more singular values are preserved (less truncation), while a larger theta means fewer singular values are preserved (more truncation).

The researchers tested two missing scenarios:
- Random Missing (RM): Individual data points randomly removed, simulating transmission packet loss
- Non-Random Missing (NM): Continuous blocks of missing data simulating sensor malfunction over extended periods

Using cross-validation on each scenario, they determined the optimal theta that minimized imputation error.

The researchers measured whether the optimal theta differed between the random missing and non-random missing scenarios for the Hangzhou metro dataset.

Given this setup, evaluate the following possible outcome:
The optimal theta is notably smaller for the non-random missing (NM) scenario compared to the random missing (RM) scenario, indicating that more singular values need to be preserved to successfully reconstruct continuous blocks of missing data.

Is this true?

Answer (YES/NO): NO